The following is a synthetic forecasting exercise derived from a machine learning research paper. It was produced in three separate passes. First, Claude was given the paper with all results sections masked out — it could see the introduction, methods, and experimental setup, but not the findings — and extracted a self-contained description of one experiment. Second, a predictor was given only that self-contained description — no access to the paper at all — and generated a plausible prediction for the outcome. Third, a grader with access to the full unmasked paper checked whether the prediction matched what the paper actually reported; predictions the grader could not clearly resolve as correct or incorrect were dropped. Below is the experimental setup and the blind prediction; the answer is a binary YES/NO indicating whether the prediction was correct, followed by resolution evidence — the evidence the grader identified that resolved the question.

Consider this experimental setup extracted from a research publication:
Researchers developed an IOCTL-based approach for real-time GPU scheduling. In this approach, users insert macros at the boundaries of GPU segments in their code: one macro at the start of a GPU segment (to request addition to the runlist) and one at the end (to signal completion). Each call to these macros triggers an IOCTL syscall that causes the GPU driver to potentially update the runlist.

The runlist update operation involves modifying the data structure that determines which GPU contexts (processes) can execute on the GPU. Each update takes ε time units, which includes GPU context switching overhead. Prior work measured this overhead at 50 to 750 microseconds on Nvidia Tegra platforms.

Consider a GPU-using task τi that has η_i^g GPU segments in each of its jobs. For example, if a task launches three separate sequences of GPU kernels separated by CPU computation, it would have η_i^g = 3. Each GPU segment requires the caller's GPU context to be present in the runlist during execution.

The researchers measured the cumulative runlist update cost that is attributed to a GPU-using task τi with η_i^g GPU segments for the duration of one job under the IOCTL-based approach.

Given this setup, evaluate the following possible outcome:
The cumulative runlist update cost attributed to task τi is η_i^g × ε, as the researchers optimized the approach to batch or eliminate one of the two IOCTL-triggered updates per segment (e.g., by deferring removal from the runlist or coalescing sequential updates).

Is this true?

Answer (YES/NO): NO